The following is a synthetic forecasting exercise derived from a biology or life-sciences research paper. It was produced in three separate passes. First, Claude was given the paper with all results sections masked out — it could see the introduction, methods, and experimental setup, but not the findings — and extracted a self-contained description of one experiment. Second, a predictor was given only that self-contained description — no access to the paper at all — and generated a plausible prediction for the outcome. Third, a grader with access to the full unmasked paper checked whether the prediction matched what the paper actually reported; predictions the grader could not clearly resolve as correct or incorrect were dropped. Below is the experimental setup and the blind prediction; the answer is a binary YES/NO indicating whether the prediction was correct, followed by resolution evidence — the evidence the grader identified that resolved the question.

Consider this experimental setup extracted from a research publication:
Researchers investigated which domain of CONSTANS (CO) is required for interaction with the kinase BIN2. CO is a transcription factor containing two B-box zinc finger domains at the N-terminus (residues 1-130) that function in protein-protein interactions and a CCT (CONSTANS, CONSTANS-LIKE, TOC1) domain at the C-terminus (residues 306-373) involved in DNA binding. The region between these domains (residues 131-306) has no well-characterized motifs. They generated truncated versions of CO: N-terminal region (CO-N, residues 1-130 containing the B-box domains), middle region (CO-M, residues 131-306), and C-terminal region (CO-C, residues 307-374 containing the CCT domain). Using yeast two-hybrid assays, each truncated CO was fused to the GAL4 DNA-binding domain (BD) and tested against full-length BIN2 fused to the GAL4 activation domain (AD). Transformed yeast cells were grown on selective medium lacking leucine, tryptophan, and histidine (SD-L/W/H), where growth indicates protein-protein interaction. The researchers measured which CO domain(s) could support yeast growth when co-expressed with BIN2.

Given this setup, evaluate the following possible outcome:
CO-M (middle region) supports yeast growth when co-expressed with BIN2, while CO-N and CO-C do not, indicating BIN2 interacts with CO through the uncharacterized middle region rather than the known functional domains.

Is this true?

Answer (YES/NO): NO